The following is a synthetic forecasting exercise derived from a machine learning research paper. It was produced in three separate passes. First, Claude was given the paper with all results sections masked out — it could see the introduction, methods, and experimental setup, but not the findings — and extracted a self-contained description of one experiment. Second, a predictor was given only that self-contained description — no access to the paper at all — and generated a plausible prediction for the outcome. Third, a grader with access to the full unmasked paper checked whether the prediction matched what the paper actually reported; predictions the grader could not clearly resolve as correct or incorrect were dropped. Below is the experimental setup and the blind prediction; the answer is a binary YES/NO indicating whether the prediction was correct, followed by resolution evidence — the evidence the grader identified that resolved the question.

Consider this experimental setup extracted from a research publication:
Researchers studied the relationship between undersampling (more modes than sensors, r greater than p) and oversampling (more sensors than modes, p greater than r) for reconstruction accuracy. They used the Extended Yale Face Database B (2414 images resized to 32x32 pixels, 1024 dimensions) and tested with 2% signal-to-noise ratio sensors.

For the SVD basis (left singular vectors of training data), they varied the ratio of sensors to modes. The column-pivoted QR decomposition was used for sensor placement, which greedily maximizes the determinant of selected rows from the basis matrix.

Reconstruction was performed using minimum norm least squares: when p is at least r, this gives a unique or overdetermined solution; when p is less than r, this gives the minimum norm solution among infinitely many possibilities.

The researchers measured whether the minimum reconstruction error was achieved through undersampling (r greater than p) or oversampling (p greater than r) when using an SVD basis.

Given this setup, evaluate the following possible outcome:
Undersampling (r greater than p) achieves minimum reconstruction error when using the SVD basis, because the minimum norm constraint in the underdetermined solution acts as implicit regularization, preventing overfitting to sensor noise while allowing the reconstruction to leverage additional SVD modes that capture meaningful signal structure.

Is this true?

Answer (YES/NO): NO